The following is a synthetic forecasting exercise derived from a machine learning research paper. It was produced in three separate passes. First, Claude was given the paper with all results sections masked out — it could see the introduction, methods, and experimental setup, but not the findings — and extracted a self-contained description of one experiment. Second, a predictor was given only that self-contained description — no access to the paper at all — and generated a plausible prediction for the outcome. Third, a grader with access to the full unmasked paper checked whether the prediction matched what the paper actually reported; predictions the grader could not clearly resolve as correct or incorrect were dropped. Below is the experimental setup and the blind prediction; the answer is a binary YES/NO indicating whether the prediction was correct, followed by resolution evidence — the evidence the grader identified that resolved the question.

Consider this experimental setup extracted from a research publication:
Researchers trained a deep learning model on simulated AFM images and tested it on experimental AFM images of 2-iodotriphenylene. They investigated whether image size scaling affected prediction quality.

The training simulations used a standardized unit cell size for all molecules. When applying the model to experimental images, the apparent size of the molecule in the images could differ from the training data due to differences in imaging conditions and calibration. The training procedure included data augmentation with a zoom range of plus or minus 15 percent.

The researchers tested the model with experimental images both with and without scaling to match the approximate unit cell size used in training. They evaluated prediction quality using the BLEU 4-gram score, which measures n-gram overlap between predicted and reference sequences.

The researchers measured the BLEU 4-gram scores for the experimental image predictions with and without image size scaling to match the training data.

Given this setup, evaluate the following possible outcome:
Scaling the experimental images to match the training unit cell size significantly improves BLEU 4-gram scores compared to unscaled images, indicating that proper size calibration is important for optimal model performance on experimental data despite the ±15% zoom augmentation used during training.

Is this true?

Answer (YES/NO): YES